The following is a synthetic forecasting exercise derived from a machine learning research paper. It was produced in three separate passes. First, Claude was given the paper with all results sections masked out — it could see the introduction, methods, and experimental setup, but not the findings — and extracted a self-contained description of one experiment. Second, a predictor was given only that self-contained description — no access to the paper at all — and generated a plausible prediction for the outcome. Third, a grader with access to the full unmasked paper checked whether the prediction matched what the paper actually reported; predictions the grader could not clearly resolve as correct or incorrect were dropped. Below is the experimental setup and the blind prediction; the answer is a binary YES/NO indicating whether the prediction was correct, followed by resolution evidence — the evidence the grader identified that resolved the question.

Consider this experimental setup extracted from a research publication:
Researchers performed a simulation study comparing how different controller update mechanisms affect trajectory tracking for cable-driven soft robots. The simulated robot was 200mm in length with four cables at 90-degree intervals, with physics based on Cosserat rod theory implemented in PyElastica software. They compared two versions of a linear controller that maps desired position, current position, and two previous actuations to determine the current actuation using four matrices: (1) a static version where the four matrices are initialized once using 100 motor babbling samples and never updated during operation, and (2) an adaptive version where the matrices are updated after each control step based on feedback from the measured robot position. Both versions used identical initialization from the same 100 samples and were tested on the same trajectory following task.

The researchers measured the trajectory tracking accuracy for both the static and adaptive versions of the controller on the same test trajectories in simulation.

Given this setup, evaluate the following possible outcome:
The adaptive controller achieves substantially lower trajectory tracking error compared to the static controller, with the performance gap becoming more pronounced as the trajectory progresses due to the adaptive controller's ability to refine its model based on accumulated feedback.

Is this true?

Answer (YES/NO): NO